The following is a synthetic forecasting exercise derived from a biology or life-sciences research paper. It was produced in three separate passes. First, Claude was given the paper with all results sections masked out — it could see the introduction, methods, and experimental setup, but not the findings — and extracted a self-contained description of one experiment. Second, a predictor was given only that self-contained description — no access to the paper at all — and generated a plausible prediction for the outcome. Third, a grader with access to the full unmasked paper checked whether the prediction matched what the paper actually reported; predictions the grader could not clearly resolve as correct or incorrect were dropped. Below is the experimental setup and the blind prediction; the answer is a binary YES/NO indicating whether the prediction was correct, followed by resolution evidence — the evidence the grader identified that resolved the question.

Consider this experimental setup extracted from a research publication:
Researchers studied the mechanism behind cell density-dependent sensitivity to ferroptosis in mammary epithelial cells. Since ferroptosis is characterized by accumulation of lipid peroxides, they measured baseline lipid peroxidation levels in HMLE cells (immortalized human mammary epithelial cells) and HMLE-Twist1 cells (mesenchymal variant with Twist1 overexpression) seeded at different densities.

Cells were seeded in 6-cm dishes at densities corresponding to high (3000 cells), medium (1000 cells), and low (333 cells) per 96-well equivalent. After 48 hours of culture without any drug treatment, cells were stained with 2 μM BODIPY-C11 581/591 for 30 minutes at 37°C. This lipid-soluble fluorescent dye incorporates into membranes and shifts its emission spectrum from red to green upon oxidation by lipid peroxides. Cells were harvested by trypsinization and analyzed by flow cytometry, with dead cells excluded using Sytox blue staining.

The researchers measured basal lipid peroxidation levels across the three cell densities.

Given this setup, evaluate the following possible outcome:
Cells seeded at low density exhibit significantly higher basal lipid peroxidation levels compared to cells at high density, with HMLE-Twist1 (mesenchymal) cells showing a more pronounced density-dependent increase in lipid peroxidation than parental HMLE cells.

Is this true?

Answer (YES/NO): NO